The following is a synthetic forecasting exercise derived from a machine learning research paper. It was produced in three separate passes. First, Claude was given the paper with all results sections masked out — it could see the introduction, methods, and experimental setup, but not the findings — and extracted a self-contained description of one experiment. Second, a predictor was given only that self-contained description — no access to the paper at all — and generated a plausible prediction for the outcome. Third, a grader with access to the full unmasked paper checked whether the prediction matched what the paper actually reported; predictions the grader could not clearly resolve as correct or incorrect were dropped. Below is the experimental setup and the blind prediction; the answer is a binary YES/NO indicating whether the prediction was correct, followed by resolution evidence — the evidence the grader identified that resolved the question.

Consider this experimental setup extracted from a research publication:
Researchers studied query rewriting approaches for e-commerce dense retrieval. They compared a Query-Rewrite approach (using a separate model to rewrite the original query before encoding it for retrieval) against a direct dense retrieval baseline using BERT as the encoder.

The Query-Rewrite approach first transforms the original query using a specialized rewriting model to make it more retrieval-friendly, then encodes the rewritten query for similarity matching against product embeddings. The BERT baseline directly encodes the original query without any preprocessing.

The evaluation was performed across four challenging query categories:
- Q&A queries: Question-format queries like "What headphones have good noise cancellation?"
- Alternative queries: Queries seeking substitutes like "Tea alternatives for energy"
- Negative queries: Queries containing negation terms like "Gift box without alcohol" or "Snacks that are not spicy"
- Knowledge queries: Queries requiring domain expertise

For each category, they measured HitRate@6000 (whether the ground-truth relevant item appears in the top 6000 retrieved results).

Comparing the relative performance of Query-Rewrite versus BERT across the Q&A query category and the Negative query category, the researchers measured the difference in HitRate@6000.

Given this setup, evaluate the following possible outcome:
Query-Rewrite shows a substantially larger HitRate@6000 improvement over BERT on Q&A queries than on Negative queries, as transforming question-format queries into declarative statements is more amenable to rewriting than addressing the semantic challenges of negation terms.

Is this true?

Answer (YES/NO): YES